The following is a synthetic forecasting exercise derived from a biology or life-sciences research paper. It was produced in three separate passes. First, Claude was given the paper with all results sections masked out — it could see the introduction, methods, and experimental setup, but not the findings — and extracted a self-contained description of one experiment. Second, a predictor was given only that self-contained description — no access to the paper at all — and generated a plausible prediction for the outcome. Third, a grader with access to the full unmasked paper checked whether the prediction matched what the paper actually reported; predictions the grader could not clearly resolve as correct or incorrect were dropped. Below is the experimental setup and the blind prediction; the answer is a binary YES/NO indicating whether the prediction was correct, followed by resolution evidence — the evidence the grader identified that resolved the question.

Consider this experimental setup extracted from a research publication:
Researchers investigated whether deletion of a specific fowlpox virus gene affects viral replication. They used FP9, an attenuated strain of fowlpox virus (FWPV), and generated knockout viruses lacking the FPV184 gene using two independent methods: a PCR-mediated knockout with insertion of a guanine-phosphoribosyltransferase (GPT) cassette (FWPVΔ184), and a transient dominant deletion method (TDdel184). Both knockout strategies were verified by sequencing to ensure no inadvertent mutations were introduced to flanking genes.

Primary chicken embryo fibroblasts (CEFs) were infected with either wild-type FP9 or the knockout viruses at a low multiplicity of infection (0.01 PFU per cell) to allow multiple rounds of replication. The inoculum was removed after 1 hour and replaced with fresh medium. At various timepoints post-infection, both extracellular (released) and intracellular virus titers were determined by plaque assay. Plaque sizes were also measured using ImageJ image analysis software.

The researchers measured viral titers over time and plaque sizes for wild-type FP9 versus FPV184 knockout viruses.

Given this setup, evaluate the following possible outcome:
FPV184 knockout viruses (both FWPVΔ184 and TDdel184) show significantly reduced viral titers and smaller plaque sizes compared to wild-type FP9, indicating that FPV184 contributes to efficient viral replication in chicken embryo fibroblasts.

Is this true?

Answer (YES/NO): YES